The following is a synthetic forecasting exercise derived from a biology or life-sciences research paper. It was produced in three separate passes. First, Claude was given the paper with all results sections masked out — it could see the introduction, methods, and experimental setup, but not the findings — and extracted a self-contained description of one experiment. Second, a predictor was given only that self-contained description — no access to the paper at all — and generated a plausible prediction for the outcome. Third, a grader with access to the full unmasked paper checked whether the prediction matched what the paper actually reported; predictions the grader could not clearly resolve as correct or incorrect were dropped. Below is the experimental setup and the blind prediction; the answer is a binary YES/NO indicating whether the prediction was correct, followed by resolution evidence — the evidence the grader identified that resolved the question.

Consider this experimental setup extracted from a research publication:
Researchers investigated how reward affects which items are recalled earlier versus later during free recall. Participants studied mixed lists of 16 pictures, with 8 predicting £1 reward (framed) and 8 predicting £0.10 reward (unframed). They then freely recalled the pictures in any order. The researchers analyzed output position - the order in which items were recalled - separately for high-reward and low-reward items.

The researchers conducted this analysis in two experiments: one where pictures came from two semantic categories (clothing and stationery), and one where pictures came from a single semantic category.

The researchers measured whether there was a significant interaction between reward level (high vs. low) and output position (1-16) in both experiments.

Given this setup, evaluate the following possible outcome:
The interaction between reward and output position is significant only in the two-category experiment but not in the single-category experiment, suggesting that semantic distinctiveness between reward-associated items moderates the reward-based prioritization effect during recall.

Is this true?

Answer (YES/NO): NO